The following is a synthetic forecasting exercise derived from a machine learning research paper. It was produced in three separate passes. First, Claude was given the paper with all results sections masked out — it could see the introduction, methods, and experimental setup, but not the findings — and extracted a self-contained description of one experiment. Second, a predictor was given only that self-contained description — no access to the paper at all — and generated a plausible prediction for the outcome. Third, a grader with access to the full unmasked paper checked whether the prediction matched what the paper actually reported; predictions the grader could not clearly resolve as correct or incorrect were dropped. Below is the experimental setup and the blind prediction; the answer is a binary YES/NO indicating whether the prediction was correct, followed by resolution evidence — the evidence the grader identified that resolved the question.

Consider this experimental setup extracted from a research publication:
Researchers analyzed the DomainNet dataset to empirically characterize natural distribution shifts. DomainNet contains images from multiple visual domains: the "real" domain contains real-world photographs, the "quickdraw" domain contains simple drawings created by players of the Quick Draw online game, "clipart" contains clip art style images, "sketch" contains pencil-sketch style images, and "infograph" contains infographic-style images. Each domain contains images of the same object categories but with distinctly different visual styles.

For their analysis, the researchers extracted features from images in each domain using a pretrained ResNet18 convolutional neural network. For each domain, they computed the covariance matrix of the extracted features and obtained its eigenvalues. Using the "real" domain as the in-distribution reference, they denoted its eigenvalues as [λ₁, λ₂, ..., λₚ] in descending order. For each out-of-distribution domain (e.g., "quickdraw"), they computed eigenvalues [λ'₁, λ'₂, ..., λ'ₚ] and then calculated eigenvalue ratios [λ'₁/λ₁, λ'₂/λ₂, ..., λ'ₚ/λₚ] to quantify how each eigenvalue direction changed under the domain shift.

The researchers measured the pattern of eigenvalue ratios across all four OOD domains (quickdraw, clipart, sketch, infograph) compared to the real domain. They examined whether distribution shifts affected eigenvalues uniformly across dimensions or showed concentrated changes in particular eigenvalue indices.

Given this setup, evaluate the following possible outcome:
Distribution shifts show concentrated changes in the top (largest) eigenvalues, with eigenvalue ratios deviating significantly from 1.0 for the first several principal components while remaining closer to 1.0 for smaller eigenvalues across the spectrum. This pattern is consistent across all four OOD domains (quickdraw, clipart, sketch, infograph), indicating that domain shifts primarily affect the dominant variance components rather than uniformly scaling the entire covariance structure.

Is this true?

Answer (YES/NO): YES